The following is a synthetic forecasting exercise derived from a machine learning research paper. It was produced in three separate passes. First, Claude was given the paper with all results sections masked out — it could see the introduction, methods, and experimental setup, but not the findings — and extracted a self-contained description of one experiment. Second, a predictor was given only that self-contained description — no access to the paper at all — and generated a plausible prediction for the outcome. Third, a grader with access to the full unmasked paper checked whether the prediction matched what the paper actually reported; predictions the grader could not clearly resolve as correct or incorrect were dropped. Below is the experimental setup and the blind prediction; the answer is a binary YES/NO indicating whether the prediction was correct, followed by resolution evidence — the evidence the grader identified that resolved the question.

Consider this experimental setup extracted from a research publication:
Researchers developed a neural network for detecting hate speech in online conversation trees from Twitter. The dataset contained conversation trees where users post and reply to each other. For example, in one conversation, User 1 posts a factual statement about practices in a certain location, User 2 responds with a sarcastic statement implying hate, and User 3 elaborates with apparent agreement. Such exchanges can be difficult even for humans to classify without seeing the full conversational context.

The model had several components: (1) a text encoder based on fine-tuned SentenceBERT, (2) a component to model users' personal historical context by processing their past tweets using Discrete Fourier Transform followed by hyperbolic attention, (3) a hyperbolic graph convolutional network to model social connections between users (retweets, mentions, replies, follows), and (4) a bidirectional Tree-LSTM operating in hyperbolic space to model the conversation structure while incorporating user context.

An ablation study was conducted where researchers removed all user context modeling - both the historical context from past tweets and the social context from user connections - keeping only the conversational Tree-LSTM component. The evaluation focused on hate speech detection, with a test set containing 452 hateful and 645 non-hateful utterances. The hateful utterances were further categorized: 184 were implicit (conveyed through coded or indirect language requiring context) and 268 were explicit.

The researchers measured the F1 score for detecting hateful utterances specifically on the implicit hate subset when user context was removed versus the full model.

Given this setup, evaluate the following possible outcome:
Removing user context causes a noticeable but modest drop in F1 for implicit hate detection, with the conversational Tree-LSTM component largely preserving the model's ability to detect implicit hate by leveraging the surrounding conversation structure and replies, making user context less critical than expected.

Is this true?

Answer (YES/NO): NO